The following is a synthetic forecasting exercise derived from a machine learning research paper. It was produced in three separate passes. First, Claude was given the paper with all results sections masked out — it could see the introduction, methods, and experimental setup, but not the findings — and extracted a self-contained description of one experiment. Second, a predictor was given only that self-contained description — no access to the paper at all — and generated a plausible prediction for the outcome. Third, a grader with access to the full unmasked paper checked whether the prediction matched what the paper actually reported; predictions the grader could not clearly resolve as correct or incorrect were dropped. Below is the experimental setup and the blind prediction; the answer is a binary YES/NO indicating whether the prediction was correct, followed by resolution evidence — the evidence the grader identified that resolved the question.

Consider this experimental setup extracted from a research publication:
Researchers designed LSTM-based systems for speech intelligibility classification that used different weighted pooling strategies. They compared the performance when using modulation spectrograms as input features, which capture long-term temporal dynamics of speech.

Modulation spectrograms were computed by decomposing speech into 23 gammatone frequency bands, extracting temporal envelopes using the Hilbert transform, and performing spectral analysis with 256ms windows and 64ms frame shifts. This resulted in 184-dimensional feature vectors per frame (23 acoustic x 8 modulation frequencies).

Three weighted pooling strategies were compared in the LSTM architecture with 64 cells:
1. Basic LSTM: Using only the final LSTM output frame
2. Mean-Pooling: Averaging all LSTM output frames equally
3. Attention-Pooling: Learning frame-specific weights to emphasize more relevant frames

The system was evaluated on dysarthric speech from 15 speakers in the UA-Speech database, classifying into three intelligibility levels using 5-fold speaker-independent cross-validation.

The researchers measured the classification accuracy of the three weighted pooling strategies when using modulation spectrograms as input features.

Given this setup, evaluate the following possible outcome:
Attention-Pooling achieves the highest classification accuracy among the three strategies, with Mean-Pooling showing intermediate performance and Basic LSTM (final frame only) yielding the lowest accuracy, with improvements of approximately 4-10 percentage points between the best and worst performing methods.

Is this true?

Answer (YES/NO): YES